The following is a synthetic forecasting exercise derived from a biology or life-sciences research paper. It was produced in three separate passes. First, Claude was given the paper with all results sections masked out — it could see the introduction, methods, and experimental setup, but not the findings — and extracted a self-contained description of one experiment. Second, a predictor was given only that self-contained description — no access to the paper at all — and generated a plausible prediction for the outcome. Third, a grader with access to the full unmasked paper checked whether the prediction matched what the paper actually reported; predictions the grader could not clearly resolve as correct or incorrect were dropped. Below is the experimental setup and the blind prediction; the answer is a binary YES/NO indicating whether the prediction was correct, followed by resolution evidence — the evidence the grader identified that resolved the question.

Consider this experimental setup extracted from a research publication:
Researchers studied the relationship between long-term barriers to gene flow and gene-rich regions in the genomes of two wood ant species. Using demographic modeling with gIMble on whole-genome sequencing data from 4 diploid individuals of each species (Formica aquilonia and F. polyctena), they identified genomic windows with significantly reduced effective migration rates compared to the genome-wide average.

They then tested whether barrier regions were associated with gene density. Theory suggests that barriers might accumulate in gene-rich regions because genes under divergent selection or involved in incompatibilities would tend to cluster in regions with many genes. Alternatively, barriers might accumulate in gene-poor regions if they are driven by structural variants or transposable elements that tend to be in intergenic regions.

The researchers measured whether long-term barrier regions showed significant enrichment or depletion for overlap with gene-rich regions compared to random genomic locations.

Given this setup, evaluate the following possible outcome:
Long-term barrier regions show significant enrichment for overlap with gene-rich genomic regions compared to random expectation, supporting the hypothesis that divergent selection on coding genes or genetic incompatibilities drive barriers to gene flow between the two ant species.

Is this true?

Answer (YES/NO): NO